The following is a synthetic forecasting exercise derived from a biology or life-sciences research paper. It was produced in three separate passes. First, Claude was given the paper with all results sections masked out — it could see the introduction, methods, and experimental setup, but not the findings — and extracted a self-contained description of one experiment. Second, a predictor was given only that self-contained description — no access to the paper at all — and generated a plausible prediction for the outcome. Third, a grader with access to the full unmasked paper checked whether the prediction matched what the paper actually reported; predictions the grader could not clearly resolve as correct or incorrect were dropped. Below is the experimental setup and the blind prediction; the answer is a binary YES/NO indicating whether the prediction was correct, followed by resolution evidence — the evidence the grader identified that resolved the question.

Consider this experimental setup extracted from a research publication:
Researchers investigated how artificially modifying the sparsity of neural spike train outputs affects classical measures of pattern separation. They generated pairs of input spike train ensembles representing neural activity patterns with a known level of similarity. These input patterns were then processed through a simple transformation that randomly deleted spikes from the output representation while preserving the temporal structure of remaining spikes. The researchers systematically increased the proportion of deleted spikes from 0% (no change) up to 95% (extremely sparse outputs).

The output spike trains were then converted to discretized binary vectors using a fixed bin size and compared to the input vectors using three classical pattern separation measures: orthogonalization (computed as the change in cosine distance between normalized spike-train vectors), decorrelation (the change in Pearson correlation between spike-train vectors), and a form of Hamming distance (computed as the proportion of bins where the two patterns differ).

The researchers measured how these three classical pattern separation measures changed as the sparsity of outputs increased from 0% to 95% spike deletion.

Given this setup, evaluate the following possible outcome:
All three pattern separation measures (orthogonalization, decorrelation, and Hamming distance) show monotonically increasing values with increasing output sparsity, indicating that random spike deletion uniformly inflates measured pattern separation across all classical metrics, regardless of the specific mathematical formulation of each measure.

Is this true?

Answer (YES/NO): YES